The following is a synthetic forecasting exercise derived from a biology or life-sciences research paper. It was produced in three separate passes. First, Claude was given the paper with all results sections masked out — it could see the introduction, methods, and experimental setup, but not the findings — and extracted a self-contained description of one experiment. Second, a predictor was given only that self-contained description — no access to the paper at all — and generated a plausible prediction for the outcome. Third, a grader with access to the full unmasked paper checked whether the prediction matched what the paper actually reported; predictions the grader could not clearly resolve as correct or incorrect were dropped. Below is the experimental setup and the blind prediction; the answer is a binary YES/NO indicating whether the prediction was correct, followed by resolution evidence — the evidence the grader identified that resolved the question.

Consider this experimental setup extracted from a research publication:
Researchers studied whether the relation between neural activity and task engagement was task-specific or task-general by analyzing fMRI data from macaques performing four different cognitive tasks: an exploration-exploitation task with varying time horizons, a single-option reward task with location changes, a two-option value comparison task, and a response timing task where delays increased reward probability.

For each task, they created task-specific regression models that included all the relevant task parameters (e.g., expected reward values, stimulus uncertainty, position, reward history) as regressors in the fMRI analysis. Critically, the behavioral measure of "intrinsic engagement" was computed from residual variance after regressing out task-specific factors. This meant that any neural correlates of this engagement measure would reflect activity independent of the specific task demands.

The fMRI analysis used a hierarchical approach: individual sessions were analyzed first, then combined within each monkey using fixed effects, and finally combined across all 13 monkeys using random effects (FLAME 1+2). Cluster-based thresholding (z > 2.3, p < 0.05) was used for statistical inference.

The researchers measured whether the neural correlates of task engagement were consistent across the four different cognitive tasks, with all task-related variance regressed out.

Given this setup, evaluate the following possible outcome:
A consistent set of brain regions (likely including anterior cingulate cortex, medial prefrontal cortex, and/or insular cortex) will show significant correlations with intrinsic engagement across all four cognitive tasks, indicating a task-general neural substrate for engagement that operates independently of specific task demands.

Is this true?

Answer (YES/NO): NO